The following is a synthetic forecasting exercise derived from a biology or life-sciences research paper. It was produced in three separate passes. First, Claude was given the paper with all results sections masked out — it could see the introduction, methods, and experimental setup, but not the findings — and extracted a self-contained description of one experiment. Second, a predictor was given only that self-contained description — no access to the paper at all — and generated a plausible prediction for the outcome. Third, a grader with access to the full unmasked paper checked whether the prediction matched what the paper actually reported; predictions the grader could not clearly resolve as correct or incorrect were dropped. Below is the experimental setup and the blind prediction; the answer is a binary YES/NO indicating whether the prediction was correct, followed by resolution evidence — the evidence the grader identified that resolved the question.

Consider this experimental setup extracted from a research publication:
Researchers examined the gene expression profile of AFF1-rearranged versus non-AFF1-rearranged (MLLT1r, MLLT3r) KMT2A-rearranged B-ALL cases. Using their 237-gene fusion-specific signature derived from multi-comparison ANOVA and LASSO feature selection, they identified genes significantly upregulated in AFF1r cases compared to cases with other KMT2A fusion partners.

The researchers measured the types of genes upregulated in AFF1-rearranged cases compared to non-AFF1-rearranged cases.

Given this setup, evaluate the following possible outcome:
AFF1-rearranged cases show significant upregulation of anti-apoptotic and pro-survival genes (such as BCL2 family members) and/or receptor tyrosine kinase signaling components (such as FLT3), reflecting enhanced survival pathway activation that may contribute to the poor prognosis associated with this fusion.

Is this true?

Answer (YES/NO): NO